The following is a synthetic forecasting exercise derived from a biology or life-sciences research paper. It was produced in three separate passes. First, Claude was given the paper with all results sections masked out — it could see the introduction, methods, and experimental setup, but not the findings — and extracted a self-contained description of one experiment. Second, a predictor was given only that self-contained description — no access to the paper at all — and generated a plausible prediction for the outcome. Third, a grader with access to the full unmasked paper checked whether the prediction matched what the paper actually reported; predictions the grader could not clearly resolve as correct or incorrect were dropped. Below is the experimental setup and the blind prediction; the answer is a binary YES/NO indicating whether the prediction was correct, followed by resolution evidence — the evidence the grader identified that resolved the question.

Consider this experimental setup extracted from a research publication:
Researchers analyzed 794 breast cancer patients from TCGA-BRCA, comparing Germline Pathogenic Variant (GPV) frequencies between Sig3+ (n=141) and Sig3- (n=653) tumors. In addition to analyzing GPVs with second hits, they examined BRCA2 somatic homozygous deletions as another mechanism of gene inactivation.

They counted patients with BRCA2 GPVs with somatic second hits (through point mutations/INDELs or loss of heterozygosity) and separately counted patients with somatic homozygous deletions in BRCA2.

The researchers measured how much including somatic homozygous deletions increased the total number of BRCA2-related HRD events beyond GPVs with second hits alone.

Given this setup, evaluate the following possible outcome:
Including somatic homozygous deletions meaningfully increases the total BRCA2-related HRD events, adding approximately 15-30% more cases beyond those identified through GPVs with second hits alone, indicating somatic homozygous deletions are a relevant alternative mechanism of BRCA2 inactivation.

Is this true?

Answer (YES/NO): YES